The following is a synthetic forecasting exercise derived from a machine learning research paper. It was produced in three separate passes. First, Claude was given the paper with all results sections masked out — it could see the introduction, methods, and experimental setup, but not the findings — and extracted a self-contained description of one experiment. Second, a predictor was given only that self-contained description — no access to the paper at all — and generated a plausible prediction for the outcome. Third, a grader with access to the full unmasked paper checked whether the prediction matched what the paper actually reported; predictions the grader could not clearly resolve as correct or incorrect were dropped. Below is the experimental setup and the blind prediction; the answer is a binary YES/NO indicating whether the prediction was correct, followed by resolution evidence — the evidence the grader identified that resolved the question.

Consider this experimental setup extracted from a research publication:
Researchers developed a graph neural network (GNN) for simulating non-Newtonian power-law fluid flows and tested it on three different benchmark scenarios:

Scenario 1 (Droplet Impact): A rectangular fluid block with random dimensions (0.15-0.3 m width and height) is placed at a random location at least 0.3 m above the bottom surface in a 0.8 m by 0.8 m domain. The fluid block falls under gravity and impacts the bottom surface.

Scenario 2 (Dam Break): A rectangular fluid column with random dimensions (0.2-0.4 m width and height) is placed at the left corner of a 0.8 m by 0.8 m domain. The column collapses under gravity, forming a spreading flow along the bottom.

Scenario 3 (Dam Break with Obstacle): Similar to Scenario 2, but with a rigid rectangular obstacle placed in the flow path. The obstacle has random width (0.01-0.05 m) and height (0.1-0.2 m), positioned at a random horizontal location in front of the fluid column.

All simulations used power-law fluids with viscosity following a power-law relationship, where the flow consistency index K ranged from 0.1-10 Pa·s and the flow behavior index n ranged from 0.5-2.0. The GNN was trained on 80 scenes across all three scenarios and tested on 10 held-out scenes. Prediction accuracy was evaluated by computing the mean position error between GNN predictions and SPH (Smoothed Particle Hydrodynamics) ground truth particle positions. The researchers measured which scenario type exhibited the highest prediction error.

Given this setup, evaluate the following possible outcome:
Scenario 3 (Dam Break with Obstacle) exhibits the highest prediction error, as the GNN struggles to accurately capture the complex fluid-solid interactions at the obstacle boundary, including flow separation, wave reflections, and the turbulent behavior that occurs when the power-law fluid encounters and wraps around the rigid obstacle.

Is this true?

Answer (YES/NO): NO